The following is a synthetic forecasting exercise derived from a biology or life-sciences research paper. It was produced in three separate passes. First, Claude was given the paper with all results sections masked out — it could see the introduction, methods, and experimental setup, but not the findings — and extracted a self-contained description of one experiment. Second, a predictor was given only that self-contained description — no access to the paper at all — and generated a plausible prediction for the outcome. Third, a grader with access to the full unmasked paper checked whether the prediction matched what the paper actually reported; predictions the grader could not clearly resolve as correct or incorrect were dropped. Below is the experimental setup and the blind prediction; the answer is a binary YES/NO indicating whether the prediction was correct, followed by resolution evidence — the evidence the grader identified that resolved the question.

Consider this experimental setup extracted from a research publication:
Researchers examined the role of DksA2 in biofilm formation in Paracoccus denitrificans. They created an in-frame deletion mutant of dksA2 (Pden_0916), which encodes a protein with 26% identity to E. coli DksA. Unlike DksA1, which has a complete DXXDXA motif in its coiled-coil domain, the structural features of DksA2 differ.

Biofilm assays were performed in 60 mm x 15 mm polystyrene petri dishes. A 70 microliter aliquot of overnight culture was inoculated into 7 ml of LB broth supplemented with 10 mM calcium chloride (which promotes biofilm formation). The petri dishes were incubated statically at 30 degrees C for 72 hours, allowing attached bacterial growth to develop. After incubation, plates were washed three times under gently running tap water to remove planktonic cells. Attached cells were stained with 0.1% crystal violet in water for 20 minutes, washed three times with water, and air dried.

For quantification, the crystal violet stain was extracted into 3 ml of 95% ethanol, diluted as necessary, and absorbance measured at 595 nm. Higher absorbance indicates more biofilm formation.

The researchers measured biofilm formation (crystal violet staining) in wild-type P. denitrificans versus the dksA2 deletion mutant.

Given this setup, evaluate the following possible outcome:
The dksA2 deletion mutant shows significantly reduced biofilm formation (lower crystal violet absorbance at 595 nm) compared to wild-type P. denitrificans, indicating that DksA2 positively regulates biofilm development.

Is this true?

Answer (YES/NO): YES